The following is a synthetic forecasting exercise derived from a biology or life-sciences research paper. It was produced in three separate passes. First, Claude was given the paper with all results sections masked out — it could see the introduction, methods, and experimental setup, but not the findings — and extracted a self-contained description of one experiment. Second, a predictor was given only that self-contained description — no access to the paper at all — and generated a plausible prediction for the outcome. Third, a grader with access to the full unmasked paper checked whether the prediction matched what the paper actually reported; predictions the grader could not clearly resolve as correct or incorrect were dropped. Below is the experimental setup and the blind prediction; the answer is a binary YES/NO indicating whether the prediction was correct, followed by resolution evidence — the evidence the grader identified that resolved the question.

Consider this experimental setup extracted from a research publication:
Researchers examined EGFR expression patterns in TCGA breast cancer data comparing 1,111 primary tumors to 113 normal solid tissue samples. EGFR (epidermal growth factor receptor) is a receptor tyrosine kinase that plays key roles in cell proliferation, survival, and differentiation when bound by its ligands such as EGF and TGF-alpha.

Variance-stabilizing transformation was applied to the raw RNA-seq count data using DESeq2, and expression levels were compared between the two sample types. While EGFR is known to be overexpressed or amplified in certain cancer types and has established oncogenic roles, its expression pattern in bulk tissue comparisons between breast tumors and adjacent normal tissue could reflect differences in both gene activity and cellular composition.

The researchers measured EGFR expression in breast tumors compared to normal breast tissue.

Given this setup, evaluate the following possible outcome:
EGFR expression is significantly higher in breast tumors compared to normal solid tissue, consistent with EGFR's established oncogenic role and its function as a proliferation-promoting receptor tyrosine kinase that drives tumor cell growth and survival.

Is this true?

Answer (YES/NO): NO